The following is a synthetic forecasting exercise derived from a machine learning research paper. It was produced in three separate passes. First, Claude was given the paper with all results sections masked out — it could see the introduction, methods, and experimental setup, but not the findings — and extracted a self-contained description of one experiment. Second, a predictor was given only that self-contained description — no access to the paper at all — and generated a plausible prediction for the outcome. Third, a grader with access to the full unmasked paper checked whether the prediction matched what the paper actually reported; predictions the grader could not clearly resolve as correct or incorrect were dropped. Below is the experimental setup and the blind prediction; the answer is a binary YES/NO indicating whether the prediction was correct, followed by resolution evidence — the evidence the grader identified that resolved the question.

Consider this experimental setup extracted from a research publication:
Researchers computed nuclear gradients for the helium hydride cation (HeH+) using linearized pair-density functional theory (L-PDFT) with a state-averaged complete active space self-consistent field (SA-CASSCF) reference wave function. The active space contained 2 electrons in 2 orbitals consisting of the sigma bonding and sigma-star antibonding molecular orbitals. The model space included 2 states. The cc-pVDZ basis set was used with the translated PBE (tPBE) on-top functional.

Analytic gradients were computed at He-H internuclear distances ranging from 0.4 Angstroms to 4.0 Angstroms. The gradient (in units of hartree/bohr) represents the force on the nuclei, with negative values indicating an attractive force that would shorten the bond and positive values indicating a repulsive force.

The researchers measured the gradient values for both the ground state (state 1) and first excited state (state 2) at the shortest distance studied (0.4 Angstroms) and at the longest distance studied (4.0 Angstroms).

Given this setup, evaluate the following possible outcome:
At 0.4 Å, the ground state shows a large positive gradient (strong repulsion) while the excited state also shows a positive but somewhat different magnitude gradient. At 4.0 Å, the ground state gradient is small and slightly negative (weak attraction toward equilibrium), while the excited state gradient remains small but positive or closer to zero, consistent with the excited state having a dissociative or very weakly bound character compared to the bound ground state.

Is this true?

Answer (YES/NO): NO